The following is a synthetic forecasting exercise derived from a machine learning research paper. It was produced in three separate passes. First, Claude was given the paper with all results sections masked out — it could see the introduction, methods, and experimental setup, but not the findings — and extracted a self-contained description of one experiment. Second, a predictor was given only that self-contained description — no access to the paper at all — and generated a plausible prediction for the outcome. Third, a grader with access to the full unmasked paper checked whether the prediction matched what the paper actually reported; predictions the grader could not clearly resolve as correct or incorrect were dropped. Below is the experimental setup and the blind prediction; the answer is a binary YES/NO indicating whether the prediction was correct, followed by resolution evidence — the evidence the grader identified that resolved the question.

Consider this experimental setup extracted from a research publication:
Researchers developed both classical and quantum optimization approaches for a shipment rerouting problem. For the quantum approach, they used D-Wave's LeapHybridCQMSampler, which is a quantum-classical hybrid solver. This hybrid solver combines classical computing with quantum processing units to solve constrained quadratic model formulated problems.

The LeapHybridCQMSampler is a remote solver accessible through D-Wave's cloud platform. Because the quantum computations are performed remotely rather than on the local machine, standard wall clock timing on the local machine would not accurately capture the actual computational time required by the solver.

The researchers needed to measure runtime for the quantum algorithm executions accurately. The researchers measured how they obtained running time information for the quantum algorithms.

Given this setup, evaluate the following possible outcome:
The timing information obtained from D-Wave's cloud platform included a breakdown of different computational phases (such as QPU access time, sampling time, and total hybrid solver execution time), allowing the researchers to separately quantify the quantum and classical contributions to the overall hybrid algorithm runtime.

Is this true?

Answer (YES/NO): NO